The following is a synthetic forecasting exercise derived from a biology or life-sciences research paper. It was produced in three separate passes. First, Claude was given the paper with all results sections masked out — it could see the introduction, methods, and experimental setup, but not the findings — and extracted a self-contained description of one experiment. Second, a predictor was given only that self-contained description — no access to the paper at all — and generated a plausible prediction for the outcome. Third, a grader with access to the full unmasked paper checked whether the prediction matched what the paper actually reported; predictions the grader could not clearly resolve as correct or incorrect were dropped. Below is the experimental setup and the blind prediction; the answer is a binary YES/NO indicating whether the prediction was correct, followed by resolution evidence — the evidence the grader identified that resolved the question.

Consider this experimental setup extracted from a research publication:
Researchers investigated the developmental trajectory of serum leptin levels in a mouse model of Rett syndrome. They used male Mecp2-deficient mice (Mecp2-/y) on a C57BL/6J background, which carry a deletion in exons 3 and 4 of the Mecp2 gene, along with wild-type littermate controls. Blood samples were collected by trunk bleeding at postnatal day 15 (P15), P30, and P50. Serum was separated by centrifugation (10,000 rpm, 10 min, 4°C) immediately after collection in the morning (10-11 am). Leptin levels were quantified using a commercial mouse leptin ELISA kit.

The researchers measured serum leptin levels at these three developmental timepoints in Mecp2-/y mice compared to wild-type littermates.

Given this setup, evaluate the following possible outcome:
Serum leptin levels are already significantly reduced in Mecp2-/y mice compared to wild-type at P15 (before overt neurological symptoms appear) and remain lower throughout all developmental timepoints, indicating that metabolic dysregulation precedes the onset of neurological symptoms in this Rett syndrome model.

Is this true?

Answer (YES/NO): NO